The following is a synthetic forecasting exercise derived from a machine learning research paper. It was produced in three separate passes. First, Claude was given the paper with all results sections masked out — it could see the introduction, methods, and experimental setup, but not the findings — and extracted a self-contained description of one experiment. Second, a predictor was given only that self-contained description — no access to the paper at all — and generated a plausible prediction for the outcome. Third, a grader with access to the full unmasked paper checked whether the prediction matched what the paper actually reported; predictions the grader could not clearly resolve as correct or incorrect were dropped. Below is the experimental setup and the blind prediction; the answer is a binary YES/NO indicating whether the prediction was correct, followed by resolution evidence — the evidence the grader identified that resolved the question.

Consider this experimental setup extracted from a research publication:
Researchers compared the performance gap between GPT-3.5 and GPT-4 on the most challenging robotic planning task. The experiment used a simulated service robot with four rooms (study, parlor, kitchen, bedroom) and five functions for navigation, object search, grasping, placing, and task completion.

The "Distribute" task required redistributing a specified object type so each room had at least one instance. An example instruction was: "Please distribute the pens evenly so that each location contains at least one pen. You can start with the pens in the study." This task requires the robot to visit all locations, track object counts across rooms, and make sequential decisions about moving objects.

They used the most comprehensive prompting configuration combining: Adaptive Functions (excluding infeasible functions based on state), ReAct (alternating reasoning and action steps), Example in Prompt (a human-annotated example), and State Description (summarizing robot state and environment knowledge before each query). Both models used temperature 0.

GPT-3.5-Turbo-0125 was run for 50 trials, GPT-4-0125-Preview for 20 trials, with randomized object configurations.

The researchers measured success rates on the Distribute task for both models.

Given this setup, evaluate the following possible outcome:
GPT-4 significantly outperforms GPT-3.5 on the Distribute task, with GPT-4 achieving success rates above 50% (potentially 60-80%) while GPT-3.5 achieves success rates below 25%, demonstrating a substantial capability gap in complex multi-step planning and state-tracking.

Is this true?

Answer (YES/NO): NO